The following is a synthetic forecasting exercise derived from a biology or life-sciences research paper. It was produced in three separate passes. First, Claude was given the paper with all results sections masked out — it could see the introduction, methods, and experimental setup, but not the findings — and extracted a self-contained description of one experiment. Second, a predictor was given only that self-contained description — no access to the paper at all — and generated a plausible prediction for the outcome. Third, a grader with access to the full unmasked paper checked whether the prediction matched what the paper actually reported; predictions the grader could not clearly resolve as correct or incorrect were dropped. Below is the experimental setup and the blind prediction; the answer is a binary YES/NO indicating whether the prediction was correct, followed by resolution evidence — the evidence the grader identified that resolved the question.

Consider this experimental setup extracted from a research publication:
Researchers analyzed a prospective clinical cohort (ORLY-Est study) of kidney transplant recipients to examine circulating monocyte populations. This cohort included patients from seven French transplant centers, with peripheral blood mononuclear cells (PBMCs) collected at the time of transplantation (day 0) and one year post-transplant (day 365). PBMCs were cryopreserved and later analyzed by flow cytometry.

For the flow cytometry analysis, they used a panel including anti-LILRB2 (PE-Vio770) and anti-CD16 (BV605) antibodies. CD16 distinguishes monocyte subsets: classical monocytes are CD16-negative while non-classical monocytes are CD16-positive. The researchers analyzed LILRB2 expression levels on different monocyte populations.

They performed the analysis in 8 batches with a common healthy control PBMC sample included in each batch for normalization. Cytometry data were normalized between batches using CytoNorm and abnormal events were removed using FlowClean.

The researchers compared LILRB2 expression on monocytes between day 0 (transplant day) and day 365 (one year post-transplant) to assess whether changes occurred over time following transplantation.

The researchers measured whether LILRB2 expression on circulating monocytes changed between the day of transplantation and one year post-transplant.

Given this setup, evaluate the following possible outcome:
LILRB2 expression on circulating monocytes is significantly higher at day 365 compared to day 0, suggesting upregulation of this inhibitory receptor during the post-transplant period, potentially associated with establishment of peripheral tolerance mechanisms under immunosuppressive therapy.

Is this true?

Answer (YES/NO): NO